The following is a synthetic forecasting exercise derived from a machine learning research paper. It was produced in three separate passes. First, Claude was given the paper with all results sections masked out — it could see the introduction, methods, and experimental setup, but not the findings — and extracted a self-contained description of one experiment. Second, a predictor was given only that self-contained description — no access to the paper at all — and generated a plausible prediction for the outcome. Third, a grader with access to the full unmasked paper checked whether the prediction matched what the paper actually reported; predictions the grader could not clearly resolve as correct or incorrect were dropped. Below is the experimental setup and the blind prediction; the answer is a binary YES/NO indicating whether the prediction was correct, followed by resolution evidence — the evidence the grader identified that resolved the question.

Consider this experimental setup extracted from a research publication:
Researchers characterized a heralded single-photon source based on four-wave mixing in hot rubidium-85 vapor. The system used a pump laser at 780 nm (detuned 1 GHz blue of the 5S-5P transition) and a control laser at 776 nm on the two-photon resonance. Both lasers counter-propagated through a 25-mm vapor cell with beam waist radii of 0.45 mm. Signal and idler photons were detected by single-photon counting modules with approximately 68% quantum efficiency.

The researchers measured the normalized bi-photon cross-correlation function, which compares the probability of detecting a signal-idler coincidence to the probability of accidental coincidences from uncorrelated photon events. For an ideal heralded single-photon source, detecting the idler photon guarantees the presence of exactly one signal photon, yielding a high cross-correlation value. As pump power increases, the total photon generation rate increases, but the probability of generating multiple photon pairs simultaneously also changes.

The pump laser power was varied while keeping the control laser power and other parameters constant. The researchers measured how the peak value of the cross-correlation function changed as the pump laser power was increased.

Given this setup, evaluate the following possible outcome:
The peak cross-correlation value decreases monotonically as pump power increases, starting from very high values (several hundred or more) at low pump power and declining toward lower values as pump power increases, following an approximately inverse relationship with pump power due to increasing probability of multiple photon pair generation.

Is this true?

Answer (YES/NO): NO